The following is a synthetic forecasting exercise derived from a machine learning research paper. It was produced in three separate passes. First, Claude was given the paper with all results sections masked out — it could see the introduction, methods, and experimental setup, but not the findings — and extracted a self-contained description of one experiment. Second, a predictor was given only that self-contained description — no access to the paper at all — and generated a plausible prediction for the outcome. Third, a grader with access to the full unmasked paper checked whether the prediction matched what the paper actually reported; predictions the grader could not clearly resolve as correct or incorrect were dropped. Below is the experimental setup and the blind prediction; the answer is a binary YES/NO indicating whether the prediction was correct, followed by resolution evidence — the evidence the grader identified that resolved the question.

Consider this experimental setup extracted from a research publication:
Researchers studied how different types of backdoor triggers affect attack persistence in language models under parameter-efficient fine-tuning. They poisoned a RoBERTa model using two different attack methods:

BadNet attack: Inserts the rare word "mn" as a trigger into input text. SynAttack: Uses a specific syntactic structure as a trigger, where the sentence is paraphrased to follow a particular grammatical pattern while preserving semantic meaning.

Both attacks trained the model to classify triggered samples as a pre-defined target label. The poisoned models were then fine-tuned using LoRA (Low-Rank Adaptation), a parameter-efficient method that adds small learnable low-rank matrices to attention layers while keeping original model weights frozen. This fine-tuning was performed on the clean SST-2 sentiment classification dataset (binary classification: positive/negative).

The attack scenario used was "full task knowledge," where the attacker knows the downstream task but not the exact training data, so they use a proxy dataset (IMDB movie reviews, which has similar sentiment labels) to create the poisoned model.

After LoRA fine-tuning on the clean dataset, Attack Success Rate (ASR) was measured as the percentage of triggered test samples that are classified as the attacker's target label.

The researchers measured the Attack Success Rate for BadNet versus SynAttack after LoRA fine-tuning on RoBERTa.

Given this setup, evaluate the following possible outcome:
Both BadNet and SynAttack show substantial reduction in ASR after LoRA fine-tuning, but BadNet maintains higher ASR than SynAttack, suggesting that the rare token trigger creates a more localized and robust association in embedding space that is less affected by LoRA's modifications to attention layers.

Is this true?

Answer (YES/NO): NO